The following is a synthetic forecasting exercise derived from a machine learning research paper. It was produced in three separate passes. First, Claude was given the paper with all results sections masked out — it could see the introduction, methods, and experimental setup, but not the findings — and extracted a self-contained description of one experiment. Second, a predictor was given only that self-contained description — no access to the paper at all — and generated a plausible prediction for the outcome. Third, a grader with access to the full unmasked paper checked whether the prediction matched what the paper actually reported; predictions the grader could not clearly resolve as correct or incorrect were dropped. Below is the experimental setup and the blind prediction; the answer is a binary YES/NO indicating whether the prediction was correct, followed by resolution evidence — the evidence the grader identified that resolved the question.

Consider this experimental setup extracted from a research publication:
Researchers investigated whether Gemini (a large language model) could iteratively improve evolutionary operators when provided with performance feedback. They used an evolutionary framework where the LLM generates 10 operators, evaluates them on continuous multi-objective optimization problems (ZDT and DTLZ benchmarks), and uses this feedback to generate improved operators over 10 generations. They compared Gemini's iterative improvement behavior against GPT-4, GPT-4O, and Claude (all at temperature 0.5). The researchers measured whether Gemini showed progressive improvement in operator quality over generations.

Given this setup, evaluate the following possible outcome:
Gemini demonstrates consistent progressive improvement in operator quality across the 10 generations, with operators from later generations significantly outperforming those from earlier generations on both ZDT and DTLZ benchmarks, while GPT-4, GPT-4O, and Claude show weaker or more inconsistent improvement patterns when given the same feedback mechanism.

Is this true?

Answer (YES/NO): NO